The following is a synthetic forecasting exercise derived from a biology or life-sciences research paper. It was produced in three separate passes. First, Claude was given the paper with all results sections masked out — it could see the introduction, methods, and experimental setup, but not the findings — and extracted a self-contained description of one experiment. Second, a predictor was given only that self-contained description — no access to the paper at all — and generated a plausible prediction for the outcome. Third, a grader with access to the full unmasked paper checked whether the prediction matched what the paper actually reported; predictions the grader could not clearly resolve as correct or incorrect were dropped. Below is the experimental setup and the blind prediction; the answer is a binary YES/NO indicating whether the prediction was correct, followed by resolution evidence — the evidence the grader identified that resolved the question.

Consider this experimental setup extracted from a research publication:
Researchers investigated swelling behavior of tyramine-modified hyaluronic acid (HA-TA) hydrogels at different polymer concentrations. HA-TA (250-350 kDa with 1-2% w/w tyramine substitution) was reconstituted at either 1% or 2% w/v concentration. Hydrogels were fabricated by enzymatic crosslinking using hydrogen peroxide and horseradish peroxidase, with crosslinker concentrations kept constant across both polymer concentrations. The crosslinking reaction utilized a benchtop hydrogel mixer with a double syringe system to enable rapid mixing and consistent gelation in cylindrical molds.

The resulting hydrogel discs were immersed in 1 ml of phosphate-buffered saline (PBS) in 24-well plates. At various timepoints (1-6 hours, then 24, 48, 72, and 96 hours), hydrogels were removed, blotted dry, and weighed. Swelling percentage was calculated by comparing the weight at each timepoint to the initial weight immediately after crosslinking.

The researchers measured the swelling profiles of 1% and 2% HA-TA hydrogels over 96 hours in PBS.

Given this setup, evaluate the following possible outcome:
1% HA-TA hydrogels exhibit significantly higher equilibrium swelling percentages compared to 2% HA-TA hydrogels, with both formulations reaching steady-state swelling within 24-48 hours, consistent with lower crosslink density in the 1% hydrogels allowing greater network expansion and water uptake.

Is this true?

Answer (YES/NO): NO